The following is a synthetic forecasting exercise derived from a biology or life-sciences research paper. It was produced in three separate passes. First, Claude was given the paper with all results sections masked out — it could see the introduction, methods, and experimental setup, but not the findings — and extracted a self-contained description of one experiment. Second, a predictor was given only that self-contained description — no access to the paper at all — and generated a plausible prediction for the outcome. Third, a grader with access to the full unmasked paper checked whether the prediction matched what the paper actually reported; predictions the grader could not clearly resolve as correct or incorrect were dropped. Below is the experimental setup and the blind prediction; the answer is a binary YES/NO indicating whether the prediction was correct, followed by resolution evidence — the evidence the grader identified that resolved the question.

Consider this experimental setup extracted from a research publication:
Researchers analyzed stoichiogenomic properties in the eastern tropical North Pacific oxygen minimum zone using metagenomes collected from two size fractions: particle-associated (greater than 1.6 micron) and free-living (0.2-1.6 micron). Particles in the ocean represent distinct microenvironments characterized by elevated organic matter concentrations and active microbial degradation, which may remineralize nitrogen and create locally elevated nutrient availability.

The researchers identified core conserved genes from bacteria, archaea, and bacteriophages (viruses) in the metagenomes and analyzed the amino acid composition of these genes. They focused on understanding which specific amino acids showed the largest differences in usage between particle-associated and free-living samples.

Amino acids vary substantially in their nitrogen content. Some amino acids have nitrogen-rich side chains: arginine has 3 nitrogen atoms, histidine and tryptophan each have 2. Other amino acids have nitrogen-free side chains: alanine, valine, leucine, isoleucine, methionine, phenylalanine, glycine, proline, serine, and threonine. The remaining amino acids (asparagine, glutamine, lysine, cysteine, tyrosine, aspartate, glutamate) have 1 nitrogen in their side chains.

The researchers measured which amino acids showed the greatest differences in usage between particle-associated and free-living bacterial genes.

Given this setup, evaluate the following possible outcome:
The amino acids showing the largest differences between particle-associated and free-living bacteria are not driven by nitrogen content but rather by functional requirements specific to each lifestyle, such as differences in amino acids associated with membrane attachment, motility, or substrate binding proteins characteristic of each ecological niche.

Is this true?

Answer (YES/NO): NO